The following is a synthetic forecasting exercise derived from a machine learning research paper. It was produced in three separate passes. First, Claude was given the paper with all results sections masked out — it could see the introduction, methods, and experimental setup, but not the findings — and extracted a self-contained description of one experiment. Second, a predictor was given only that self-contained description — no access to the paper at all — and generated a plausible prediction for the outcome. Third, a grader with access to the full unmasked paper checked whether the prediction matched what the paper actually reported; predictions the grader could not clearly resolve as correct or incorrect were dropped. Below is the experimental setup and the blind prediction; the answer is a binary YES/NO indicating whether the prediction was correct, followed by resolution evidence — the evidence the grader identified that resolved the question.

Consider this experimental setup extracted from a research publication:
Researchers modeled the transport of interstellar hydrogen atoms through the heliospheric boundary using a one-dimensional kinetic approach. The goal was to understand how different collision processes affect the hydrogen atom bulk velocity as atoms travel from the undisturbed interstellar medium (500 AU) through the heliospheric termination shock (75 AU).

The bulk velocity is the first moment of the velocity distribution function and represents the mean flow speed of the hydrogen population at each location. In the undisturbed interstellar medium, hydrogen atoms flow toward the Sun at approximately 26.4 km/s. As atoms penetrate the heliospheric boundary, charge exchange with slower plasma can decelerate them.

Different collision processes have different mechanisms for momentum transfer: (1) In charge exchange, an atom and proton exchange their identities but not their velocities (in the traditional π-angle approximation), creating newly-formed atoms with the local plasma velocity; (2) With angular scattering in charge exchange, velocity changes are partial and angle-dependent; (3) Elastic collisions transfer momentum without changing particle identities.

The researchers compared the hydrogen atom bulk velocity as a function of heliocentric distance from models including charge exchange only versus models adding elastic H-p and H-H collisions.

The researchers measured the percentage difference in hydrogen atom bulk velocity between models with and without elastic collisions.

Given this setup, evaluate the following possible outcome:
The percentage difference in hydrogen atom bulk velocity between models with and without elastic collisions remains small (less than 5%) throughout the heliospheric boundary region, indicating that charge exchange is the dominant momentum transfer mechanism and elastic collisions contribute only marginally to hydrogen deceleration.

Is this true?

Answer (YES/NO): NO